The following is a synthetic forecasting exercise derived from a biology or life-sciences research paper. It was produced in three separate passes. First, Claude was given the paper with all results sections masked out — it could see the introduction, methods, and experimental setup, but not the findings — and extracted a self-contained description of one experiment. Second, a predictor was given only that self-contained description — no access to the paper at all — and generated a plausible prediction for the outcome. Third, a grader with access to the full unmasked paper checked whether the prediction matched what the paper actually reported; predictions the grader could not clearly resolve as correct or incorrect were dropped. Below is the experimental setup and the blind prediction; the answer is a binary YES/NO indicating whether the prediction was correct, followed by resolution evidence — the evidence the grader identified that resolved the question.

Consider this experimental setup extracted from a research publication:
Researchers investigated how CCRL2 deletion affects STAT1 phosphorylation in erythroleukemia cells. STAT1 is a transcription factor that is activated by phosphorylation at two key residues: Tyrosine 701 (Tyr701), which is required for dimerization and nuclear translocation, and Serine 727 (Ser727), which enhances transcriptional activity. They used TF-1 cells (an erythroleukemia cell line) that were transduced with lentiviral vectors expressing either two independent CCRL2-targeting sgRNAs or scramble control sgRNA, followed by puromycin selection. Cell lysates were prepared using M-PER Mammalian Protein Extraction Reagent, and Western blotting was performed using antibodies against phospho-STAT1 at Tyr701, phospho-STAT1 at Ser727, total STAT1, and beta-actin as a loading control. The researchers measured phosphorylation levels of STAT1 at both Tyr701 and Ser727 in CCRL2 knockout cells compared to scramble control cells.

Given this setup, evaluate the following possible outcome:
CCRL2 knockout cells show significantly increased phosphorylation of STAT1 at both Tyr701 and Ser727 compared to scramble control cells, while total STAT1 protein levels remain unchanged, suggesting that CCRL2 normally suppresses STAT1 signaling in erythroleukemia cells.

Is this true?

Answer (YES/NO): NO